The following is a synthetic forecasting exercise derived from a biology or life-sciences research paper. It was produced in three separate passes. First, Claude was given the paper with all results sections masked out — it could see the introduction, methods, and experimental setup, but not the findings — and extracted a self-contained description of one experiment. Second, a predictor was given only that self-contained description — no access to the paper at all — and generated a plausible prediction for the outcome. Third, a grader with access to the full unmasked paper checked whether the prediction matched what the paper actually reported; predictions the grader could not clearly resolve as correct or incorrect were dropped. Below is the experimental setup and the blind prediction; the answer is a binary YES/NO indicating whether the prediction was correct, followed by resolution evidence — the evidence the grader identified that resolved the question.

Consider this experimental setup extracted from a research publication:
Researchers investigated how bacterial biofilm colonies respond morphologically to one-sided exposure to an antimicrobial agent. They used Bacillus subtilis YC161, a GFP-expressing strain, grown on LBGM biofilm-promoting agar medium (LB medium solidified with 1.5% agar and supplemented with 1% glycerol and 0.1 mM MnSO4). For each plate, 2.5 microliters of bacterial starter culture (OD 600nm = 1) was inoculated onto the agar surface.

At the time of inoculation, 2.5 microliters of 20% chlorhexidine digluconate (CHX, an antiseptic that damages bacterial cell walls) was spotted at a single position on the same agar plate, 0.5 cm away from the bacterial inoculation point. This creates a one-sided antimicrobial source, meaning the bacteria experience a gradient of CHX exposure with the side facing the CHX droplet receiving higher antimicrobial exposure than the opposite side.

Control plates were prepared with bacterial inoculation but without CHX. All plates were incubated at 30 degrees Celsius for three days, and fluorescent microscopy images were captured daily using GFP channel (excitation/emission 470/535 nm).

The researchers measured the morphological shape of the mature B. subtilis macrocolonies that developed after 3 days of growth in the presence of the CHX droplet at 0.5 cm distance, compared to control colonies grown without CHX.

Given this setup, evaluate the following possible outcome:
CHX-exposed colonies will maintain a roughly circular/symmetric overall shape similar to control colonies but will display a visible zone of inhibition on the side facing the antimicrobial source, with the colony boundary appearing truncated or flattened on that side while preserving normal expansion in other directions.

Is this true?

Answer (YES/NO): NO